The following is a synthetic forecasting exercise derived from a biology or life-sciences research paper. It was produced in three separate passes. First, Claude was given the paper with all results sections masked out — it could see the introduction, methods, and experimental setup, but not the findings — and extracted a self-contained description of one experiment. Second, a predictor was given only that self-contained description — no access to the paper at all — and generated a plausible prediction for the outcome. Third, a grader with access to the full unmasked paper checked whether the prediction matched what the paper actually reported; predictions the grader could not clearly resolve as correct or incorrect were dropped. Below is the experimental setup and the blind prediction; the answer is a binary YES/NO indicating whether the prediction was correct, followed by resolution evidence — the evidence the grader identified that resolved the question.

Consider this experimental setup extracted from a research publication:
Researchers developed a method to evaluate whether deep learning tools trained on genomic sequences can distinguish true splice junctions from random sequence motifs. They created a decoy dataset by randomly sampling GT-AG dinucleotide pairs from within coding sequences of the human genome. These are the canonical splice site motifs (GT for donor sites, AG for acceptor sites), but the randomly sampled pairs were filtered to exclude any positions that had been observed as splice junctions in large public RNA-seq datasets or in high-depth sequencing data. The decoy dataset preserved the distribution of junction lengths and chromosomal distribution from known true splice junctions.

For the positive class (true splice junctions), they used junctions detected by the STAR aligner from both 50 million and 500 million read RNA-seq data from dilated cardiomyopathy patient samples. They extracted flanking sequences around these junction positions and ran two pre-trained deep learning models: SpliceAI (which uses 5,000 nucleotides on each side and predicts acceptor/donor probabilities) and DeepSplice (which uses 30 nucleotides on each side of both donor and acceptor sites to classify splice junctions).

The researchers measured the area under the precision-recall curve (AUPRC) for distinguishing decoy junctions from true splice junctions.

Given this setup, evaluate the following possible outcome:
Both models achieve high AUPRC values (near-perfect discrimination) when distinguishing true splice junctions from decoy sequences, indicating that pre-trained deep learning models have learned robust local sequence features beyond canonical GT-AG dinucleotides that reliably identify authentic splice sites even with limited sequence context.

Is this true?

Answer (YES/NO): NO